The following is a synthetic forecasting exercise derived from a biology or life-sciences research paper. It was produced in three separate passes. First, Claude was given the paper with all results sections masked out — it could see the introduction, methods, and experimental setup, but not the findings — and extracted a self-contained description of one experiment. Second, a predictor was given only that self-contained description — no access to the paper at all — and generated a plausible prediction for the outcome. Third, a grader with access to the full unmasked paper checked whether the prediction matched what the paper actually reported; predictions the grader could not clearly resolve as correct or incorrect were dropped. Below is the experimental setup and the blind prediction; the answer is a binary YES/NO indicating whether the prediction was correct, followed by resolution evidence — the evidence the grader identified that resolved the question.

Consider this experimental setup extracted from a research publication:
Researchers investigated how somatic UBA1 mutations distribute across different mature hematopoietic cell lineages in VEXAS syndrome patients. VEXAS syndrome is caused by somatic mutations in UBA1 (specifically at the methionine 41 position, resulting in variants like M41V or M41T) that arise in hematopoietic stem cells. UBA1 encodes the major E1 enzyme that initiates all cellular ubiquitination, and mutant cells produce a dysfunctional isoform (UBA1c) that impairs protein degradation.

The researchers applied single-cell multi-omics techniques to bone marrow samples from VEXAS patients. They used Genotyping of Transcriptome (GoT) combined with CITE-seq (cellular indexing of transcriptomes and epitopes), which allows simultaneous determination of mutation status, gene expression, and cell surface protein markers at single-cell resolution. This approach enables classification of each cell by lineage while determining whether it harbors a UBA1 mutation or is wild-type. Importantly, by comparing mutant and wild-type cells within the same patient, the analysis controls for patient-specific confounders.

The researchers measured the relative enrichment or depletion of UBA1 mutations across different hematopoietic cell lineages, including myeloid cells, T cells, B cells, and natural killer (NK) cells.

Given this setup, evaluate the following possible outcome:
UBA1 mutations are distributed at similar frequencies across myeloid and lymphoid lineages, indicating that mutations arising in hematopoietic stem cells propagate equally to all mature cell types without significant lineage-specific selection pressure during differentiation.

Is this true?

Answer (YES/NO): NO